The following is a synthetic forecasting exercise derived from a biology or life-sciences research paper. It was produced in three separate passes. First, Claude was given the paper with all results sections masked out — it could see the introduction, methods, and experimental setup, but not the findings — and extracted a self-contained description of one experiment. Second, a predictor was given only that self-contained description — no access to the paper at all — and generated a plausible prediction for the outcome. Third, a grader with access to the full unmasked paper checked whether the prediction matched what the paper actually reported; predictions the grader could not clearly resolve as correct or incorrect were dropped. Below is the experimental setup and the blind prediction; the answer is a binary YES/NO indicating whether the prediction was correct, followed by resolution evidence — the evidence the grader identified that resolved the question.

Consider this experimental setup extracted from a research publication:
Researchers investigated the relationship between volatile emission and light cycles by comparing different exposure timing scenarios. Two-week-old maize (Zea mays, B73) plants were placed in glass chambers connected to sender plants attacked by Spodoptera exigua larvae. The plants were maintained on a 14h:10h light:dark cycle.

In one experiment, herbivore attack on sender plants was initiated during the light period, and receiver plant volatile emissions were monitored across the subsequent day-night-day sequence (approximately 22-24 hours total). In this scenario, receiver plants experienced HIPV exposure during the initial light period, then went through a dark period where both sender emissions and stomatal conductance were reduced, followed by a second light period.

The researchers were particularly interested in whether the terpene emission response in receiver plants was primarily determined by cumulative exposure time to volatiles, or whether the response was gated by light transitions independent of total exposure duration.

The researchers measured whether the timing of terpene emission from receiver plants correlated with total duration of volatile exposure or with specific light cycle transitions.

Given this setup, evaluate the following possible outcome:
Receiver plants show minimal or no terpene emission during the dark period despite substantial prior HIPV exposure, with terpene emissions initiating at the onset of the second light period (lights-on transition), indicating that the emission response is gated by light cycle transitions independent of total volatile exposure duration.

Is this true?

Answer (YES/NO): NO